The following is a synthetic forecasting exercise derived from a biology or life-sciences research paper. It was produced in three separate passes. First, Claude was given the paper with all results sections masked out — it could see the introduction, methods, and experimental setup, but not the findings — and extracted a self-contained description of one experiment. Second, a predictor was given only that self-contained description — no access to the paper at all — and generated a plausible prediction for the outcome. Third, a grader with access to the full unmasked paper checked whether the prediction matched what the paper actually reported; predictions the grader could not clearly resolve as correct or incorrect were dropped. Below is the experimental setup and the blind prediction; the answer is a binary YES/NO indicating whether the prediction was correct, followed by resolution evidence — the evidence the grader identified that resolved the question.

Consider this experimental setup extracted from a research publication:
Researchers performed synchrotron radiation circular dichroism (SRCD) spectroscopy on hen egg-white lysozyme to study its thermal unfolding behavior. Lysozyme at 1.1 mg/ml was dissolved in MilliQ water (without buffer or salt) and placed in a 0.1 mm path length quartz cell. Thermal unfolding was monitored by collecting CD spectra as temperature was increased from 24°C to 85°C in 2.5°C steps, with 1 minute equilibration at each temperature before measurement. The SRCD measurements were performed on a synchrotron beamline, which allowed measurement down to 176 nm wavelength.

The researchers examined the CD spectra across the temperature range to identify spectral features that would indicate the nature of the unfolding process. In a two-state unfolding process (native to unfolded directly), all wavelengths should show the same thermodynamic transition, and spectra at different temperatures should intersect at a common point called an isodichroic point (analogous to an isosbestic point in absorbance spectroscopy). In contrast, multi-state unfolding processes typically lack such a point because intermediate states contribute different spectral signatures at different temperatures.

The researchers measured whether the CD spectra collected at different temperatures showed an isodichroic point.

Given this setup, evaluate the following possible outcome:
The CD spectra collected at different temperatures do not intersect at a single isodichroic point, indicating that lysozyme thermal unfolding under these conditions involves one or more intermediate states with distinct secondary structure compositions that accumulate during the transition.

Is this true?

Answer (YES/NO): NO